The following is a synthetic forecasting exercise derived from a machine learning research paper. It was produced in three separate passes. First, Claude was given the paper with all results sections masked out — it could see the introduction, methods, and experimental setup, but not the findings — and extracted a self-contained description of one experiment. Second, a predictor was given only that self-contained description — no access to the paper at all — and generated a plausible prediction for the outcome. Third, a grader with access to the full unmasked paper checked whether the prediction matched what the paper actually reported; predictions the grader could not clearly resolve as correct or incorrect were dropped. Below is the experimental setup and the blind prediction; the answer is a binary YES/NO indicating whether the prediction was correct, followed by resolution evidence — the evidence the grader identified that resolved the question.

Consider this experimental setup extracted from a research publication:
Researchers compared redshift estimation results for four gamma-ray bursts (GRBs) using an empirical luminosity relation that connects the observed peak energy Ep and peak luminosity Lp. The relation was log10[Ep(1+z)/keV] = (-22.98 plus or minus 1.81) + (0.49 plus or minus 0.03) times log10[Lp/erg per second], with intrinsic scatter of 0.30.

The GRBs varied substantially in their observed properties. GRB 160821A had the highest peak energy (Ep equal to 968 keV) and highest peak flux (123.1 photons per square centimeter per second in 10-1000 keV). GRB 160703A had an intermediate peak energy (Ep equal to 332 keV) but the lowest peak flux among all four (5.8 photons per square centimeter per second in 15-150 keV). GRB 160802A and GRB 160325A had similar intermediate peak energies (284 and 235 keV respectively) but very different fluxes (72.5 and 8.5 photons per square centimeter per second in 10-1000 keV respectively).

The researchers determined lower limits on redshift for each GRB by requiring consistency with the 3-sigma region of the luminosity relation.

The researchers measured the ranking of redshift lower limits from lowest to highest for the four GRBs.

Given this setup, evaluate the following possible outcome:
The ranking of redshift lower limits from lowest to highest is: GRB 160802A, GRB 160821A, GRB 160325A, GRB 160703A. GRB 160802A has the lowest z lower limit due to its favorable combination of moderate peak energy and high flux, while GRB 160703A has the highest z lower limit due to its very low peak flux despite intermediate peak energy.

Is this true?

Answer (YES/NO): YES